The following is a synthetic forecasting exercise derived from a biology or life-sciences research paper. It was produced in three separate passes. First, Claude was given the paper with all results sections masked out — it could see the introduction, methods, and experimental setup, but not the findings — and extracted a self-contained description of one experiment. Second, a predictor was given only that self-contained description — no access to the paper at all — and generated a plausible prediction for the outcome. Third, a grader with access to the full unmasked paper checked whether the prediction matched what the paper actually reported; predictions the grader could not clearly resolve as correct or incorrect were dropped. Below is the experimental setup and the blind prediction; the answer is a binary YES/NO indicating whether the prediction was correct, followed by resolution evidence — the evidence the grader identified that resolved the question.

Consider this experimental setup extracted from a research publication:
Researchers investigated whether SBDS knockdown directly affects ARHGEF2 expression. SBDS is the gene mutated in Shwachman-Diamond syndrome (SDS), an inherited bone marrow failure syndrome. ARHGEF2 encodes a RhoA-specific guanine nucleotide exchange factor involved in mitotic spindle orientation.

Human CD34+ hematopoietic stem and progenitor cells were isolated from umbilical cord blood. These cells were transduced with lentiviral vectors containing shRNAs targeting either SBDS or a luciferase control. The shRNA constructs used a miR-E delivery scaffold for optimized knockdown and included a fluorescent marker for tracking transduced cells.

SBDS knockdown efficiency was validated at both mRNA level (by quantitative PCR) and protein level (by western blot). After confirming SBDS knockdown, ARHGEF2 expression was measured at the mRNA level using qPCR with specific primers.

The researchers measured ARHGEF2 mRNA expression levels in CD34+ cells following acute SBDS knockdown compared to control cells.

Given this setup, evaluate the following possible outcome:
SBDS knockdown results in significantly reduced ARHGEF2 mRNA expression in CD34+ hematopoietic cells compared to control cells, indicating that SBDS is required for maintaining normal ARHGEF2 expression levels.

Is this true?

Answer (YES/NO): YES